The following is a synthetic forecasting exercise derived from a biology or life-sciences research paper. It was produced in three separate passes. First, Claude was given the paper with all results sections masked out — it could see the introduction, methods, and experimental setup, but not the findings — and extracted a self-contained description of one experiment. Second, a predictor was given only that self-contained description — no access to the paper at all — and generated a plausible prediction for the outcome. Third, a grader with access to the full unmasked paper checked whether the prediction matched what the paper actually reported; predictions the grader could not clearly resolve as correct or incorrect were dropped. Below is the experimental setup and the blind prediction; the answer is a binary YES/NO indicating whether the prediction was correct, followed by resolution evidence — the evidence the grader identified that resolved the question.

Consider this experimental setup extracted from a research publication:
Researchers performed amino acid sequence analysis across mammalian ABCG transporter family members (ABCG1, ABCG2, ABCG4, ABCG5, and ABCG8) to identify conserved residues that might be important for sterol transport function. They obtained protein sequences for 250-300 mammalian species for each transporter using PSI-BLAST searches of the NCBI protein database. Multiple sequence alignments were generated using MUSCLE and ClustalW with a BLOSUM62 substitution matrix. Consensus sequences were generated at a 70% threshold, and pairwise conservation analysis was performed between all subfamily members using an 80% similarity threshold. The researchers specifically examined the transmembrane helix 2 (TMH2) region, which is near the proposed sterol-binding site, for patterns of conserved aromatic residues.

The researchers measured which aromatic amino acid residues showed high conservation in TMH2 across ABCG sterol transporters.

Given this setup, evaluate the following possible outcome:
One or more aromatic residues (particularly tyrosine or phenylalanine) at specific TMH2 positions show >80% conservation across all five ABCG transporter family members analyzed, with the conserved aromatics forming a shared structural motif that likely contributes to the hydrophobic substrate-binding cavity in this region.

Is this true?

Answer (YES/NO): NO